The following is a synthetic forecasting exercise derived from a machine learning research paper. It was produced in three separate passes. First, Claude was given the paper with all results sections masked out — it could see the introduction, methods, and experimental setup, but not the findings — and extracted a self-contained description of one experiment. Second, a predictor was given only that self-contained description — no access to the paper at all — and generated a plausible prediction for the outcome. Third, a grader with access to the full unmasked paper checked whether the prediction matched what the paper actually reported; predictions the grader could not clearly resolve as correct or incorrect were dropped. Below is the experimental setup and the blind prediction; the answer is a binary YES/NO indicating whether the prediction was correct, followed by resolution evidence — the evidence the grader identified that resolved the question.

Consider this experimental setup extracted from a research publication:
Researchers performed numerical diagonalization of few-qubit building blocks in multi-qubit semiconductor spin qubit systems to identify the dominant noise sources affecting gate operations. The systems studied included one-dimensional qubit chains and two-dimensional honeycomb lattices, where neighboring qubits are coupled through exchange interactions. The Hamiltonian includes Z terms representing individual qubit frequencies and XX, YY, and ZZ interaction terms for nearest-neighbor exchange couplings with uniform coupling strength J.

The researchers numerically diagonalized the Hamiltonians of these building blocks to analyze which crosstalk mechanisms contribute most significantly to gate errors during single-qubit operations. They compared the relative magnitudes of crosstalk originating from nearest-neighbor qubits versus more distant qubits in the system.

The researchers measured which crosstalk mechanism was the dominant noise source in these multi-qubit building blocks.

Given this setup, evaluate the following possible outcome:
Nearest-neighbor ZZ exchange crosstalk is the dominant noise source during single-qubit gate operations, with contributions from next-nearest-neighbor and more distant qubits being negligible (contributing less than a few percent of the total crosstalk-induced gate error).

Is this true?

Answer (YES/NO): NO